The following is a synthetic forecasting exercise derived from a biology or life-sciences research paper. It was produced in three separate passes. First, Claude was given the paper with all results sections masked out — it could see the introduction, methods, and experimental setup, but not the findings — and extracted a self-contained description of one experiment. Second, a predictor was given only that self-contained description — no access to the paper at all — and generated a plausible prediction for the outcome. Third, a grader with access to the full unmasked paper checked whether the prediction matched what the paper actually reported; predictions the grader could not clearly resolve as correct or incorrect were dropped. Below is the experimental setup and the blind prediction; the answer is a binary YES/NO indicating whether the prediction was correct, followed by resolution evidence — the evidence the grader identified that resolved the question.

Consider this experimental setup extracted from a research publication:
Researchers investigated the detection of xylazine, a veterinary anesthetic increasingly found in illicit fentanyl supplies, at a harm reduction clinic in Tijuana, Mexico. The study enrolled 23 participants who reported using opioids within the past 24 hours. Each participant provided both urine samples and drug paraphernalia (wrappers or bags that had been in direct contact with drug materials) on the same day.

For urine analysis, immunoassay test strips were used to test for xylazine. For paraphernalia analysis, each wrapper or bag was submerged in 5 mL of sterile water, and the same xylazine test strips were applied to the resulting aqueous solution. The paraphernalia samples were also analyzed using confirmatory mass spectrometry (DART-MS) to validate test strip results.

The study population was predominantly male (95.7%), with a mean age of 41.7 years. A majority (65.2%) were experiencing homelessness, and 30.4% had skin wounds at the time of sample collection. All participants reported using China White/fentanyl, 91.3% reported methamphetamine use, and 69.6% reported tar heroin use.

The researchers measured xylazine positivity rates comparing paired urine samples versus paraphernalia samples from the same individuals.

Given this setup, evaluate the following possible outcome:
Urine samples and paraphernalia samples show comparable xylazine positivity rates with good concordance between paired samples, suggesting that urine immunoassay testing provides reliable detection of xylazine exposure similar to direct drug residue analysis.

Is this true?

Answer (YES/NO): NO